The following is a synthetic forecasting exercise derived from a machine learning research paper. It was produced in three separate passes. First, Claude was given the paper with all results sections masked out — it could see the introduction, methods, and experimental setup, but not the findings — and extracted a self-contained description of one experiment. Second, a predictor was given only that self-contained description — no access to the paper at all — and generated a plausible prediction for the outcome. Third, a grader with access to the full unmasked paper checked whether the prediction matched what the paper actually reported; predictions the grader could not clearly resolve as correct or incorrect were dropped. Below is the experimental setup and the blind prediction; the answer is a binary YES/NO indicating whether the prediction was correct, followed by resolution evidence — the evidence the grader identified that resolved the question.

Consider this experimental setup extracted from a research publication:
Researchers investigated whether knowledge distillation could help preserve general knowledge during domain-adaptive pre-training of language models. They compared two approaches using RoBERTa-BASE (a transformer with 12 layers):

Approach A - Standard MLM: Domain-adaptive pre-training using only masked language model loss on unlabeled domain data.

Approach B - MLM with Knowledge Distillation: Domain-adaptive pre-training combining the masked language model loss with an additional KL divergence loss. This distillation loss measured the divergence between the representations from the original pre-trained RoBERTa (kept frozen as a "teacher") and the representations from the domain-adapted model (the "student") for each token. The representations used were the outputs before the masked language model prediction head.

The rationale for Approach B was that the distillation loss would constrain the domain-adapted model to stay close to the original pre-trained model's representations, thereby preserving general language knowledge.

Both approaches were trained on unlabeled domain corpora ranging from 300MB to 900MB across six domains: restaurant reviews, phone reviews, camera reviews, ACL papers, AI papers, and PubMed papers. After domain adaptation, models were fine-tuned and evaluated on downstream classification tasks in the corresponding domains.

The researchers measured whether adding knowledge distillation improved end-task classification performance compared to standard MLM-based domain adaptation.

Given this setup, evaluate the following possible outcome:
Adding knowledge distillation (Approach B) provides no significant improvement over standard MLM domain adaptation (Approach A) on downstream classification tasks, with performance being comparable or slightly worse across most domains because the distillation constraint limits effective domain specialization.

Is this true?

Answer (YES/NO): YES